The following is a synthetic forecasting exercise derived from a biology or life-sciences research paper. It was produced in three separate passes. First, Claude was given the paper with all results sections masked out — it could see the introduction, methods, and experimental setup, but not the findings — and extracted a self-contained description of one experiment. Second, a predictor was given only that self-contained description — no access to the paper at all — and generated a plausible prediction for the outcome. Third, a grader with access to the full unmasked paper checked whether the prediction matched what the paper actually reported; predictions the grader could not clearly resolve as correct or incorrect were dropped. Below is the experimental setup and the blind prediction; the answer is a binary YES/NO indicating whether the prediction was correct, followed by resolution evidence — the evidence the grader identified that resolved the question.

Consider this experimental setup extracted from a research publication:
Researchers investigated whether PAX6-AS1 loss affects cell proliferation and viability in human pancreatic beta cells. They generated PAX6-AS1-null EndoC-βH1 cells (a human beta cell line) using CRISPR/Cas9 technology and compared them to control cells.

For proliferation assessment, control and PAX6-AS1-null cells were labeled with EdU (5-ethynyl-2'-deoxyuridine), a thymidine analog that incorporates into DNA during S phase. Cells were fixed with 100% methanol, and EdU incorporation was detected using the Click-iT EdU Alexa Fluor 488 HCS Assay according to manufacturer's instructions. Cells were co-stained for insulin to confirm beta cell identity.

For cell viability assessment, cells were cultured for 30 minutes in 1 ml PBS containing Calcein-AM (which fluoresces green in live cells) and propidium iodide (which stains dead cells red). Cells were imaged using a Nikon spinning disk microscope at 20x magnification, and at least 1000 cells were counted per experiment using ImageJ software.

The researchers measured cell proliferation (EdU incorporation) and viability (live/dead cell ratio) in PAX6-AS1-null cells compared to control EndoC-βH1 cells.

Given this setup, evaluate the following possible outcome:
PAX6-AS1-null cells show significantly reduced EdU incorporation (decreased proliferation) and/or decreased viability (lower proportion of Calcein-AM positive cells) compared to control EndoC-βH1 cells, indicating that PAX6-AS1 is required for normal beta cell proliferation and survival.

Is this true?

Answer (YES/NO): NO